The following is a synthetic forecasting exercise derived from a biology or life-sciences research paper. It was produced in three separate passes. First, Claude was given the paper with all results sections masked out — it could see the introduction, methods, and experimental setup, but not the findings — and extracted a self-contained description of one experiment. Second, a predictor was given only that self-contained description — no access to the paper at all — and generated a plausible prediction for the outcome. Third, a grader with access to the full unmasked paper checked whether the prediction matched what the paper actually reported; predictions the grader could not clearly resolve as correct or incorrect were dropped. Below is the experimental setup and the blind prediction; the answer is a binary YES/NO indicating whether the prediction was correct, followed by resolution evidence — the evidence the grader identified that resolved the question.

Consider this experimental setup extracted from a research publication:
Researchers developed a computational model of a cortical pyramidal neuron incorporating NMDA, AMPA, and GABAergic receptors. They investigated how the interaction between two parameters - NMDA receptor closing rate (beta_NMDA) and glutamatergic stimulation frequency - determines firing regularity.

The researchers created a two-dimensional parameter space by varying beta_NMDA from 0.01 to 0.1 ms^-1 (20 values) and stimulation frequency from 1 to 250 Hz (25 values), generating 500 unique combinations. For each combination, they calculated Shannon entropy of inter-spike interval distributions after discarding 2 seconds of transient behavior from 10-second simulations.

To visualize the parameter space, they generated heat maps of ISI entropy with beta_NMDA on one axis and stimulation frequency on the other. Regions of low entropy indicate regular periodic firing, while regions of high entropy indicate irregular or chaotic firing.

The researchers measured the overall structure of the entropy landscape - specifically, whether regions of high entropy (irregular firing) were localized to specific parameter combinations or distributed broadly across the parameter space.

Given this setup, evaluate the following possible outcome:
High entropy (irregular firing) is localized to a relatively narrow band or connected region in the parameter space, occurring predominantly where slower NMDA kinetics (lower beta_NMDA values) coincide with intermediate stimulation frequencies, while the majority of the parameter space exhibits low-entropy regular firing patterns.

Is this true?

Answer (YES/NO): NO